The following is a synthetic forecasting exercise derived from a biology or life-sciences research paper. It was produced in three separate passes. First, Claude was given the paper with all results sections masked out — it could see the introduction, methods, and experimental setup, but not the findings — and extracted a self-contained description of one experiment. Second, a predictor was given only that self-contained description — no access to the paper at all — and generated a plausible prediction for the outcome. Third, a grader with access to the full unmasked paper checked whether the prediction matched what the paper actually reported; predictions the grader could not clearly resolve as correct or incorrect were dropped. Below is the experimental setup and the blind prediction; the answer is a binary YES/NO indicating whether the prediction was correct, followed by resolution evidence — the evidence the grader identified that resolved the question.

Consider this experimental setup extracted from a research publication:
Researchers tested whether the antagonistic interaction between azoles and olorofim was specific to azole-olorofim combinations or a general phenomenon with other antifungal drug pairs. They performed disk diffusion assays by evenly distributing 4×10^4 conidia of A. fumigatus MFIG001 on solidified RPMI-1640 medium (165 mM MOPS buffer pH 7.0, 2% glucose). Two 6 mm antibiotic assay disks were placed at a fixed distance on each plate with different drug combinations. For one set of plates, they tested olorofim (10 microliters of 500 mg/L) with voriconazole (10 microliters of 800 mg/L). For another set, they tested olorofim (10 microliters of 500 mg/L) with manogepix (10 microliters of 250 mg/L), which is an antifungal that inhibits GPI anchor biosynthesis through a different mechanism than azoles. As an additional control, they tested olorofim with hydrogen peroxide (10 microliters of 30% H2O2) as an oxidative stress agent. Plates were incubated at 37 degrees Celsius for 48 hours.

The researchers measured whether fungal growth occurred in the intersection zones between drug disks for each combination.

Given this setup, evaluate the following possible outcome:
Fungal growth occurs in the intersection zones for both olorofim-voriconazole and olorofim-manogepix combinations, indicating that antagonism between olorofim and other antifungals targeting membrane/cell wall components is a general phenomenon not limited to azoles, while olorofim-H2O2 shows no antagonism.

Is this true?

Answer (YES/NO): NO